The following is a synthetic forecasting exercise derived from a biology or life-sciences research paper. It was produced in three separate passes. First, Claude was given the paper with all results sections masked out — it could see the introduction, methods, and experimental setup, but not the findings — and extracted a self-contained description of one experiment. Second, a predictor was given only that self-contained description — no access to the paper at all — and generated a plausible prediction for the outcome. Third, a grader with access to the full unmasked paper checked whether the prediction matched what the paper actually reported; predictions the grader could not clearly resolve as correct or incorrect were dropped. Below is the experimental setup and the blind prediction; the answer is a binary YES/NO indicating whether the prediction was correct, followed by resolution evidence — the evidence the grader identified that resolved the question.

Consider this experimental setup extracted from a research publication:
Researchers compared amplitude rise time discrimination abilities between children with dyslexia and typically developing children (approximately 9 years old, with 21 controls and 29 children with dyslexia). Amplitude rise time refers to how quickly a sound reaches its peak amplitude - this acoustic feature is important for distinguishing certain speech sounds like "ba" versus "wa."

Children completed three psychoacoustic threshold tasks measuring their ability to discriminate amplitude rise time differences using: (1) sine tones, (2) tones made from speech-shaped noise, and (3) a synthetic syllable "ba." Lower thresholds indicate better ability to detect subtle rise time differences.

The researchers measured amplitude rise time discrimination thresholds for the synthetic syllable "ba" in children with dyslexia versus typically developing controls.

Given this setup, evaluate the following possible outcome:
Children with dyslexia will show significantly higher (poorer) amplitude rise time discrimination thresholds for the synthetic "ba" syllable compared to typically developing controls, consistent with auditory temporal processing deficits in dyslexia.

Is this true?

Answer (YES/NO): YES